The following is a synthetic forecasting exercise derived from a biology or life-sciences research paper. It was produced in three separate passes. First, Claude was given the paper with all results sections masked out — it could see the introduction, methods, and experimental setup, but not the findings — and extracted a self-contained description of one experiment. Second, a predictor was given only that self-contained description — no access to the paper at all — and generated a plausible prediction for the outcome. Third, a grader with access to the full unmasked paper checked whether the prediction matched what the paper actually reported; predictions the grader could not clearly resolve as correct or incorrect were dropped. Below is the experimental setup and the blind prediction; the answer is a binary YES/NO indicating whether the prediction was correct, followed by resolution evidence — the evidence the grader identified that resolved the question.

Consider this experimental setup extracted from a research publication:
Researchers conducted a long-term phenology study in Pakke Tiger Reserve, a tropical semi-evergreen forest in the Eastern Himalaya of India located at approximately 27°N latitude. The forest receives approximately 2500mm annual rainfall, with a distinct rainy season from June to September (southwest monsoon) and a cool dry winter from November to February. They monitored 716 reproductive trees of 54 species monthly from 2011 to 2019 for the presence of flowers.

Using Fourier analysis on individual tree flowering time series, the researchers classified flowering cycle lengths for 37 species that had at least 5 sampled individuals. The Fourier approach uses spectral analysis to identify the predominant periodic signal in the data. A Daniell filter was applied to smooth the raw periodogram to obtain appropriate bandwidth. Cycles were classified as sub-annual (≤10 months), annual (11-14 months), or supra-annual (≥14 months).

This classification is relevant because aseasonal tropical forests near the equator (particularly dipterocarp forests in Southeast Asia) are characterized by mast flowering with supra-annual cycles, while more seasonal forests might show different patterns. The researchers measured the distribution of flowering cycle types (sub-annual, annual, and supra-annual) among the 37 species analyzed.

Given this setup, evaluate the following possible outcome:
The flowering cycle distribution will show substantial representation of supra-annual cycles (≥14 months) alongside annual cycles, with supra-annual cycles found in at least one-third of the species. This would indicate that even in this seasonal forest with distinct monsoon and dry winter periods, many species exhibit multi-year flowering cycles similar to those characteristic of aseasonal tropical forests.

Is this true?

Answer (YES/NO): NO